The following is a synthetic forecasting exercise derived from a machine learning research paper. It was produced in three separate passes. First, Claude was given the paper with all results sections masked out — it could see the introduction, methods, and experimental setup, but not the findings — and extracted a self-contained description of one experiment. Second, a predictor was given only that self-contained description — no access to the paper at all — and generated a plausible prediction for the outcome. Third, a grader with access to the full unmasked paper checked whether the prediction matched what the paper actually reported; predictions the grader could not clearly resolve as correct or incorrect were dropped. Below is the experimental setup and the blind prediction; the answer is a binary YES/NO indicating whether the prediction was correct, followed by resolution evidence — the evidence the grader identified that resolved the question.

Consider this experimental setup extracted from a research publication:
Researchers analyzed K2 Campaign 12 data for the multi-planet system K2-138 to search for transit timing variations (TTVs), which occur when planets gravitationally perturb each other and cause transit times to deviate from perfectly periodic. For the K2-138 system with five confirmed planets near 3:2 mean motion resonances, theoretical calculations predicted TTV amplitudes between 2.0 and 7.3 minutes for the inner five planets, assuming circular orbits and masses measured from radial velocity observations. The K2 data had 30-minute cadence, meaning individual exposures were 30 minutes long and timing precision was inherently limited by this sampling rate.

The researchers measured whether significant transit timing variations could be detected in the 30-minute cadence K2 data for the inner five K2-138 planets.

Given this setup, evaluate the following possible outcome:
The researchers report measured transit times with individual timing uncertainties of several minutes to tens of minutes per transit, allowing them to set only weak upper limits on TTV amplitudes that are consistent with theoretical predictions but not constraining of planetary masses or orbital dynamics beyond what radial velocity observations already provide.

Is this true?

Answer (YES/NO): NO